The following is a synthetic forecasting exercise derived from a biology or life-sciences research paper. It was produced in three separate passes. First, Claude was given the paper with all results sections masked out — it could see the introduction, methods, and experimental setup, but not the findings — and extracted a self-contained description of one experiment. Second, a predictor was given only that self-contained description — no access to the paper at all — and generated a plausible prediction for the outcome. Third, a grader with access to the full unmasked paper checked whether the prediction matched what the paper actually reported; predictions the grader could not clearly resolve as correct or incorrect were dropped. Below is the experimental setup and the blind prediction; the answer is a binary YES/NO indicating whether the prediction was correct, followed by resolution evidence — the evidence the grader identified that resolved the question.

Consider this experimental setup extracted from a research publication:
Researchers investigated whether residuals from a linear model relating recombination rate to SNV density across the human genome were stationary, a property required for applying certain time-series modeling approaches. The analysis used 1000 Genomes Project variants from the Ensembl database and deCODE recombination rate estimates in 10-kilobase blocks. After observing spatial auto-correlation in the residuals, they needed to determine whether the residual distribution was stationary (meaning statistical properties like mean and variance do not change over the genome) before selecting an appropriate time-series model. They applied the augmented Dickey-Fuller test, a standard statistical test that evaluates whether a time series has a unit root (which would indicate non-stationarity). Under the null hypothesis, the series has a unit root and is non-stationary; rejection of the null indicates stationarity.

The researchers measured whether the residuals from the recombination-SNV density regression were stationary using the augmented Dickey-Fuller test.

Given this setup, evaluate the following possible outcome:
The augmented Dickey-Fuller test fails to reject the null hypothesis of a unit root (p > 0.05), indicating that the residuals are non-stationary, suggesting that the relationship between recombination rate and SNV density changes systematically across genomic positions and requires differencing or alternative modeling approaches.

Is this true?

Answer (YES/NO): NO